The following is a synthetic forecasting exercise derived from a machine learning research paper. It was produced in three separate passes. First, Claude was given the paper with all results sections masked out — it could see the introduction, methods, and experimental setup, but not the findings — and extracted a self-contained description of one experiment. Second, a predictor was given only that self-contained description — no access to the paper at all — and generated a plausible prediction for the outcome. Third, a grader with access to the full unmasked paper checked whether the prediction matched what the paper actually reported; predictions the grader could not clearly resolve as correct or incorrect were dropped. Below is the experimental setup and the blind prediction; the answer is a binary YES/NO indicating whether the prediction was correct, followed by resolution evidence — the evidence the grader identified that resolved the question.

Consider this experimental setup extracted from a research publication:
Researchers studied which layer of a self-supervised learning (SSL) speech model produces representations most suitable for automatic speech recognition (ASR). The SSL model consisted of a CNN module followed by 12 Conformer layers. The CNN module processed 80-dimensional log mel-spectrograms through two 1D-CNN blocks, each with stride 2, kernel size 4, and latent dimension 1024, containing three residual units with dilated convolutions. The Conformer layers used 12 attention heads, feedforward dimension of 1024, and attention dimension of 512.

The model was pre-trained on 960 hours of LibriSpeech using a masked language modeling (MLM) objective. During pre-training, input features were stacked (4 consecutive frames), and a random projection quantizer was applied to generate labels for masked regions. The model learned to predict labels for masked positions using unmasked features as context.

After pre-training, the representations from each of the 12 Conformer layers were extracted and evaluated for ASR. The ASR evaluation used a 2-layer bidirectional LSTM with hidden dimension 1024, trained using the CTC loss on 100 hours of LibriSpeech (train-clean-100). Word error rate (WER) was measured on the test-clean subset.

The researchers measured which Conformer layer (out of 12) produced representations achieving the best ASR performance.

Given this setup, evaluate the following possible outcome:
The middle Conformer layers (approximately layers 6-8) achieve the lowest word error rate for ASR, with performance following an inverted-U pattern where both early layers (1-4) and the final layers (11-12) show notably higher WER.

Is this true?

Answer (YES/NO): NO